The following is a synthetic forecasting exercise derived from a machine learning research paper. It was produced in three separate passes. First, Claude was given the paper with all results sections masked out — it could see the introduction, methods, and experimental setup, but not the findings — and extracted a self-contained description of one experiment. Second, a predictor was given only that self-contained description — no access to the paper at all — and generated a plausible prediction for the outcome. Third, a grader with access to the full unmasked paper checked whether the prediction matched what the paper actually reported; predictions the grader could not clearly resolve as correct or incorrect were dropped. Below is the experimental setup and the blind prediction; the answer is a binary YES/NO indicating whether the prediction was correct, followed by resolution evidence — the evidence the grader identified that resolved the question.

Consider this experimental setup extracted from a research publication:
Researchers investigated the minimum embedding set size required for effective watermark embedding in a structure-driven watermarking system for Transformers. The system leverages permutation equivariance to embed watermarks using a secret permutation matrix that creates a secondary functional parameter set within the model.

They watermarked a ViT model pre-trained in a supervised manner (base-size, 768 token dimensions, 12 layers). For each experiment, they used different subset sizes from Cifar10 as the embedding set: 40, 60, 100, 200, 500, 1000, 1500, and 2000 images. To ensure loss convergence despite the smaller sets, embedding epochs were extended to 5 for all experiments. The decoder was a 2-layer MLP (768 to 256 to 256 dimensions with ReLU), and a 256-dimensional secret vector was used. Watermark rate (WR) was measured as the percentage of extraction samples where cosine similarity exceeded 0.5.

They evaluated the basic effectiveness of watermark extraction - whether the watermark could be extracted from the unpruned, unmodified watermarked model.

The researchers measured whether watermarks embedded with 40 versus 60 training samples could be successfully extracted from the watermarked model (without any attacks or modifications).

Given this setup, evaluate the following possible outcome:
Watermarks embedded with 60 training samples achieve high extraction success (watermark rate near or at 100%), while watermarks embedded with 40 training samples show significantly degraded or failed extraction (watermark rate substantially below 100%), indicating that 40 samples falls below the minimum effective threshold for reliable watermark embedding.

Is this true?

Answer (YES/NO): YES